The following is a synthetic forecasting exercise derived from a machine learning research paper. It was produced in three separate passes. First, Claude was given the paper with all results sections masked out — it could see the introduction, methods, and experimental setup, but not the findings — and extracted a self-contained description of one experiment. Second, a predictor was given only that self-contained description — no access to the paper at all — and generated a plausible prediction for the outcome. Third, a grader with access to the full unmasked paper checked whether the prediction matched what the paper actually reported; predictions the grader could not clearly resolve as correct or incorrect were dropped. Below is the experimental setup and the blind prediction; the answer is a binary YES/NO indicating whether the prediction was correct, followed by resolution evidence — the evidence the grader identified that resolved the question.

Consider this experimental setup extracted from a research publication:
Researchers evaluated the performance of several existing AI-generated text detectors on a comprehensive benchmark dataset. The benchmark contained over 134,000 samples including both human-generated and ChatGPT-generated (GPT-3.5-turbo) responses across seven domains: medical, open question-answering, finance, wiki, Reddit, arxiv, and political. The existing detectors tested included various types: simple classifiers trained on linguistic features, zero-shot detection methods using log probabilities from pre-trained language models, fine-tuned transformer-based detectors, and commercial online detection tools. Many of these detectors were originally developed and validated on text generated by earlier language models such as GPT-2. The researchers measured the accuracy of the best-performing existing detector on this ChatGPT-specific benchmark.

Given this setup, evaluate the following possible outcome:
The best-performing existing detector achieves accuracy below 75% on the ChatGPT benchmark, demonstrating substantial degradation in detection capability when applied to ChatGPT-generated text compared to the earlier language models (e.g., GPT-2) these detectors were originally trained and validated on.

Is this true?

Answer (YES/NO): YES